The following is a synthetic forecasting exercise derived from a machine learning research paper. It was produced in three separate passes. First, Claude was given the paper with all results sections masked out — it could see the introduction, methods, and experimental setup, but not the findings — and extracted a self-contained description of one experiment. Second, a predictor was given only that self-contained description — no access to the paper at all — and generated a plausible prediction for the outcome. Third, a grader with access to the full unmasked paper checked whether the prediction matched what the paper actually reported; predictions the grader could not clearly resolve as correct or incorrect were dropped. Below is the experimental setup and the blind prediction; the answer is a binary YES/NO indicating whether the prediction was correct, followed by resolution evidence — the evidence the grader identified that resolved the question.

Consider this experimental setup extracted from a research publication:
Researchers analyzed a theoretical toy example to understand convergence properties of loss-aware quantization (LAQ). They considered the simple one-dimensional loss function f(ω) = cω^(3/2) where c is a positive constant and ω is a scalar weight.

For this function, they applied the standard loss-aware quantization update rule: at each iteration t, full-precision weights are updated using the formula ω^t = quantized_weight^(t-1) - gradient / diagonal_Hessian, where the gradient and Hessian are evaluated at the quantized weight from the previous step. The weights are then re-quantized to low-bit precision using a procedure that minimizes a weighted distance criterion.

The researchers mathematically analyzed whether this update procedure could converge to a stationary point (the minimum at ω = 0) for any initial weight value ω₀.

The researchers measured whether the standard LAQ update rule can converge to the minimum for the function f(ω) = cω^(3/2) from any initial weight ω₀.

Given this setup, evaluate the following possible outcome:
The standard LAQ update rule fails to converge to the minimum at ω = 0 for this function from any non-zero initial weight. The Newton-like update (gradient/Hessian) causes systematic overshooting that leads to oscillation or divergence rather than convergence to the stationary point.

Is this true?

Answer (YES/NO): YES